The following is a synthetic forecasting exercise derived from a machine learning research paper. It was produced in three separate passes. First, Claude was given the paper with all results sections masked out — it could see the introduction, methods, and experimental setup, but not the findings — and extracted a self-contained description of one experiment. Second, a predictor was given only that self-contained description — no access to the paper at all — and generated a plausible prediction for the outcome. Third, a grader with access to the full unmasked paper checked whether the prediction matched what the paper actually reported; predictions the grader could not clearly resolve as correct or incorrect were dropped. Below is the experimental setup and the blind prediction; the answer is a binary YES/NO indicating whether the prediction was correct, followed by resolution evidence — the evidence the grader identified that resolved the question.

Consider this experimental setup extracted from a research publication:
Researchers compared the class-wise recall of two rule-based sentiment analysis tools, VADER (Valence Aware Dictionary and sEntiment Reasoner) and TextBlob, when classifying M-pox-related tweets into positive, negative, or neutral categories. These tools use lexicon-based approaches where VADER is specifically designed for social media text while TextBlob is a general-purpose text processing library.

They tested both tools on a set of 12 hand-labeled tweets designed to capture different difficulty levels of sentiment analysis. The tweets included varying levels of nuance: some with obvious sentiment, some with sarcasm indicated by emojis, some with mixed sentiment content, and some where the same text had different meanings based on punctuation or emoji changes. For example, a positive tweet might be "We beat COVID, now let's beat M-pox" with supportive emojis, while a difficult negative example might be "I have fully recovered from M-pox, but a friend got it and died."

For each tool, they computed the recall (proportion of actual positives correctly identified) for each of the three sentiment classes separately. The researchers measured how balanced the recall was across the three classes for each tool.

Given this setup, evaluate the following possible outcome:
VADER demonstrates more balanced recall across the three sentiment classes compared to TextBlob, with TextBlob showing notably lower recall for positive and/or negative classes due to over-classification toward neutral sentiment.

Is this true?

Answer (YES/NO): YES